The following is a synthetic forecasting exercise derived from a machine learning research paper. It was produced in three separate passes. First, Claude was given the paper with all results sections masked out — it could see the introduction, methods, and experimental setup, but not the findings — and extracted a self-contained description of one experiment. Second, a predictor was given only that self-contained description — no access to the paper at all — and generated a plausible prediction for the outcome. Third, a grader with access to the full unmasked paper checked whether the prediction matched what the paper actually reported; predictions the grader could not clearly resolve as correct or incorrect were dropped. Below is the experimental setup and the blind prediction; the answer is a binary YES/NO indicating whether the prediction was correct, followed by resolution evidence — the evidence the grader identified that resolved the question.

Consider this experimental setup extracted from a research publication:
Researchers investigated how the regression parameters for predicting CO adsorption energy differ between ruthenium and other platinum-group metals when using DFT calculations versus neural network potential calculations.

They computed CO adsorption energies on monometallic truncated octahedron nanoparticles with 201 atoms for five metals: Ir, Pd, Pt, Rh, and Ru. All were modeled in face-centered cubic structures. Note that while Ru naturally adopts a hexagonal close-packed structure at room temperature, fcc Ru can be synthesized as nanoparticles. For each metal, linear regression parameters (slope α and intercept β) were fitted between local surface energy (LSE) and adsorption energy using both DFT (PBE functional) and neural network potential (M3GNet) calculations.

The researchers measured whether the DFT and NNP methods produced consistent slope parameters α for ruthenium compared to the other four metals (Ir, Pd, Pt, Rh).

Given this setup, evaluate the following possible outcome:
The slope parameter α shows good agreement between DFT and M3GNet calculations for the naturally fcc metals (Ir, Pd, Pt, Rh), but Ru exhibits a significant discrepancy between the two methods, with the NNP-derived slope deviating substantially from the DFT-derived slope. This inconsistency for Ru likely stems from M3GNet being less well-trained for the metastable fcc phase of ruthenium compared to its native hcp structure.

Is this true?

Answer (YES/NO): NO